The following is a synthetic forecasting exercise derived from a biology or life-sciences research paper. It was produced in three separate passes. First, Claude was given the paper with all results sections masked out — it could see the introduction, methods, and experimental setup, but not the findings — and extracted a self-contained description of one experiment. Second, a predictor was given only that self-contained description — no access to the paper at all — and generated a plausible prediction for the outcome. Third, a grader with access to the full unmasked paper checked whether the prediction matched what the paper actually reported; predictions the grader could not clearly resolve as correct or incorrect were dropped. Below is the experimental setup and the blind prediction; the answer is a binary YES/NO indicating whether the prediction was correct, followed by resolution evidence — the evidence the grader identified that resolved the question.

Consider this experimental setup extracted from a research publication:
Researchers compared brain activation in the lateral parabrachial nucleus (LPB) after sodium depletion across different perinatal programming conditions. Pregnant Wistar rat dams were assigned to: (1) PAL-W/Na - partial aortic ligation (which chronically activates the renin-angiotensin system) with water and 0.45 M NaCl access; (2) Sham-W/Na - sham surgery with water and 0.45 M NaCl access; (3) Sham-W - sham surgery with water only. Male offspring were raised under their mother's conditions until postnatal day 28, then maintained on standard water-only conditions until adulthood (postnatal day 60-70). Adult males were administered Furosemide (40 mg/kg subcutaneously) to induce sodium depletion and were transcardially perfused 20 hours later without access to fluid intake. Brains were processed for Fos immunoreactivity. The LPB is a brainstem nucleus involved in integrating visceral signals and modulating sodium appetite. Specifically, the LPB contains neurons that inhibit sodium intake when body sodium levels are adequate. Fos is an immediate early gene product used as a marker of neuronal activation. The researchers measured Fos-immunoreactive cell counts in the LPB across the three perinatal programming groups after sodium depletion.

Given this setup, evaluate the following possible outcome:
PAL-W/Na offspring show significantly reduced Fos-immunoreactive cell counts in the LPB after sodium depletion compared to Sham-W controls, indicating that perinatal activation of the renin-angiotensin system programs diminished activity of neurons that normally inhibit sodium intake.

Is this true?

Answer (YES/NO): NO